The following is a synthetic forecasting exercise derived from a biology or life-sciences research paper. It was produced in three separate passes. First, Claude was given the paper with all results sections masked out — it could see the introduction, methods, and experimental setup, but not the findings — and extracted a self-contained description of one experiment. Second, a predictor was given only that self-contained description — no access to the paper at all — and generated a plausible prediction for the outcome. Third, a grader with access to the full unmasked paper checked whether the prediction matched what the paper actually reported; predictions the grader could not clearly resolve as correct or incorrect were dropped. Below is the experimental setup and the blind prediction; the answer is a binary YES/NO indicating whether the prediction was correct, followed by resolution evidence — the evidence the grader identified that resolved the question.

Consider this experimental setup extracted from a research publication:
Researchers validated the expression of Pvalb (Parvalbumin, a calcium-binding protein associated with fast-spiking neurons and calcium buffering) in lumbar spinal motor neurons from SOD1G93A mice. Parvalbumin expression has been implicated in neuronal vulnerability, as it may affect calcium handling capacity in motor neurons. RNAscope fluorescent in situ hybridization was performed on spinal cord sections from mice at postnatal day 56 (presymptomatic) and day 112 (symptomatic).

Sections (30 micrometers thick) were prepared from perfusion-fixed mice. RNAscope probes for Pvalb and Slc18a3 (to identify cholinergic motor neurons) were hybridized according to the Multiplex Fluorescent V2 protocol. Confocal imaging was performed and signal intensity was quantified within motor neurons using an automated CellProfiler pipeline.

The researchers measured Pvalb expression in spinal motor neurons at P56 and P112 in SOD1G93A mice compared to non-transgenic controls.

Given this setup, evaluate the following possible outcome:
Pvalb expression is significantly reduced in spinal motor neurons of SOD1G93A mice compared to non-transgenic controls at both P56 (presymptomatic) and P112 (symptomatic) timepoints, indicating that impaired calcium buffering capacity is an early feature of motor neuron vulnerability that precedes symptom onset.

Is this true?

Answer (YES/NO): NO